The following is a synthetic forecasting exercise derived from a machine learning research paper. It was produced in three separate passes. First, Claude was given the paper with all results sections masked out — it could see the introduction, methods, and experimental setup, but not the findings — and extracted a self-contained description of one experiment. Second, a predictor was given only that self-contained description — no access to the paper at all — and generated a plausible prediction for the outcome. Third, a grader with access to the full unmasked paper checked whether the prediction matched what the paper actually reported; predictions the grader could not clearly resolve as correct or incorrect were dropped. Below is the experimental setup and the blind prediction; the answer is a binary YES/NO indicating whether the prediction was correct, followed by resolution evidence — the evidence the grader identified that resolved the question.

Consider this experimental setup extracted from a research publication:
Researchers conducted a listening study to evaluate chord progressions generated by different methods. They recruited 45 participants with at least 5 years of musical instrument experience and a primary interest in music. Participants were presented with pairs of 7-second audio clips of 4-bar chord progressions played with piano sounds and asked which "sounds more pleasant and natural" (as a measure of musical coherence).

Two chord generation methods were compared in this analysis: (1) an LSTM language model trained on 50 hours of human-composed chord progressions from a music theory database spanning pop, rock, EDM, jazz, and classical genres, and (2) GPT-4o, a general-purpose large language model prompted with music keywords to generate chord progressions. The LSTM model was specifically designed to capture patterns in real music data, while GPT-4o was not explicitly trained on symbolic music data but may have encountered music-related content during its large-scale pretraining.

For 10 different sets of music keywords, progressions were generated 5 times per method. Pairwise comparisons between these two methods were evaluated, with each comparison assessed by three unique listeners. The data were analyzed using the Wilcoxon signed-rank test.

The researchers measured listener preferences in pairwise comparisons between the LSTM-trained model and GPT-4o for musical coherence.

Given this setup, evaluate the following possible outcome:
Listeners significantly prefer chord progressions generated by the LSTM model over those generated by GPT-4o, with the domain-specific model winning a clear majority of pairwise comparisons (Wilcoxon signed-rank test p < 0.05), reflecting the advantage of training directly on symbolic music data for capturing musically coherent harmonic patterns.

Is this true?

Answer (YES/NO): YES